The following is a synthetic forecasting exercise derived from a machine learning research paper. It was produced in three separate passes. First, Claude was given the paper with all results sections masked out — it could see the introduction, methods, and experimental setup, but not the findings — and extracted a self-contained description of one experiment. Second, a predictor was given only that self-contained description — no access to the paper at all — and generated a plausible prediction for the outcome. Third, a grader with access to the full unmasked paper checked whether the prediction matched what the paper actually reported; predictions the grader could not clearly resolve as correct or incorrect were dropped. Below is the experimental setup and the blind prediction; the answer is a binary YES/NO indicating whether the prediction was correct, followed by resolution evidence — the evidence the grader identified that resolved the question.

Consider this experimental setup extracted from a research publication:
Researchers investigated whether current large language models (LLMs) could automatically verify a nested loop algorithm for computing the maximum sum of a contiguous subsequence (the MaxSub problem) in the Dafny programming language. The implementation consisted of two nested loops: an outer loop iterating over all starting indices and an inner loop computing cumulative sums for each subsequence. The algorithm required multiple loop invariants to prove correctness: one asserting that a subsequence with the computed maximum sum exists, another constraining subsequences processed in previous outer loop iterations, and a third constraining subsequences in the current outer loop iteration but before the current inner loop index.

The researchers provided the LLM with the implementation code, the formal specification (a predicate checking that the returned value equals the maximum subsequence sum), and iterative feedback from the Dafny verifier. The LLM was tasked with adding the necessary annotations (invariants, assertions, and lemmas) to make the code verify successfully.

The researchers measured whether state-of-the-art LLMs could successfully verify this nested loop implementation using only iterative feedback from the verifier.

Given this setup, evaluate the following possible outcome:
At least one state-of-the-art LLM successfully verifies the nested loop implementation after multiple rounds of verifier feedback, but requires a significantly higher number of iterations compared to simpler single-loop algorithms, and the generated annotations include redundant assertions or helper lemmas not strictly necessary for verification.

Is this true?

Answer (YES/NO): NO